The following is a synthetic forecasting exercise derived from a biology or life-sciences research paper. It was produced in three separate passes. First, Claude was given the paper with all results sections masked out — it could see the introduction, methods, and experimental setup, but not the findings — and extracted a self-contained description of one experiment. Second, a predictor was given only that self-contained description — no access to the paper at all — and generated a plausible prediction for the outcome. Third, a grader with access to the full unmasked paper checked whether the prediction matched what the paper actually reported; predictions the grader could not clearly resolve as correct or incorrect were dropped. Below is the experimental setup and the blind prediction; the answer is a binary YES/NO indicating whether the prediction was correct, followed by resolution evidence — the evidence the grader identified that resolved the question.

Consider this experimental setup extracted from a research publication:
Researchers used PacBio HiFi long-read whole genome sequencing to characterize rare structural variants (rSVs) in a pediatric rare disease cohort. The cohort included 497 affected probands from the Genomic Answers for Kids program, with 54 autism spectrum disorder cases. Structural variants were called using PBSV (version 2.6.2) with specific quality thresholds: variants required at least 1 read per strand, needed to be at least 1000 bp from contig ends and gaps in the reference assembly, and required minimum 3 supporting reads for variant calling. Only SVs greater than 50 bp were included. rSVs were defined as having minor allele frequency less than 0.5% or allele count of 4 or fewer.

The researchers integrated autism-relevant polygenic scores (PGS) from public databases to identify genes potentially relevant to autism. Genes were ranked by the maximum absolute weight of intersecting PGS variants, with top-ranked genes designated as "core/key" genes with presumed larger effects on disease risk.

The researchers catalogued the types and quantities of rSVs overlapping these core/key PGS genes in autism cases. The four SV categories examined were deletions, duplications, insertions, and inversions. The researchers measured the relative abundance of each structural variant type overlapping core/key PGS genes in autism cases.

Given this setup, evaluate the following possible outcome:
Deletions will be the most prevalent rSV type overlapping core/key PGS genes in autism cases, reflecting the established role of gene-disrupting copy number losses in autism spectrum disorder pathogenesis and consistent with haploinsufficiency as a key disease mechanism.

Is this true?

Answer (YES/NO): NO